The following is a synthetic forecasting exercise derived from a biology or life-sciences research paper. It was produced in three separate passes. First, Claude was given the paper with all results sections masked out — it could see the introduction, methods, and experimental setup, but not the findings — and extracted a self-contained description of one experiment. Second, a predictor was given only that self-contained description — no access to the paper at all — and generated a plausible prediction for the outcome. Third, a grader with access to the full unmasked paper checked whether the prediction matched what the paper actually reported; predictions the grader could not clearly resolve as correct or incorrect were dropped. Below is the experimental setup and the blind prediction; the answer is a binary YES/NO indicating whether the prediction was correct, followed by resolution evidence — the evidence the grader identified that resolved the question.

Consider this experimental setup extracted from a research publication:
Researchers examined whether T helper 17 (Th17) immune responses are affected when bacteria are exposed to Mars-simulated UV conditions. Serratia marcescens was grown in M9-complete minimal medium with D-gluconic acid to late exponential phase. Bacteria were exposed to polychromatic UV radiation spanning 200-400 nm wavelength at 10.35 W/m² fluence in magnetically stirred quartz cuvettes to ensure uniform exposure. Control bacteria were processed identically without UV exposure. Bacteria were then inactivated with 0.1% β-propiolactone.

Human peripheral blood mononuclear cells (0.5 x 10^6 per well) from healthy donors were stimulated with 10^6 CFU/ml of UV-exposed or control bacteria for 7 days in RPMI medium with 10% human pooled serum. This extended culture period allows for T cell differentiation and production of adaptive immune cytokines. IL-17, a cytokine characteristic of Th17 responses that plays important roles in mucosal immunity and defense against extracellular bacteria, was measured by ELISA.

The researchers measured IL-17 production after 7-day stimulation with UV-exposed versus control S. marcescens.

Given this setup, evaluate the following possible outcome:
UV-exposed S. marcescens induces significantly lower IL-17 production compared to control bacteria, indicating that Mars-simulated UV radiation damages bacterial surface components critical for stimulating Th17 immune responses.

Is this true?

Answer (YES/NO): NO